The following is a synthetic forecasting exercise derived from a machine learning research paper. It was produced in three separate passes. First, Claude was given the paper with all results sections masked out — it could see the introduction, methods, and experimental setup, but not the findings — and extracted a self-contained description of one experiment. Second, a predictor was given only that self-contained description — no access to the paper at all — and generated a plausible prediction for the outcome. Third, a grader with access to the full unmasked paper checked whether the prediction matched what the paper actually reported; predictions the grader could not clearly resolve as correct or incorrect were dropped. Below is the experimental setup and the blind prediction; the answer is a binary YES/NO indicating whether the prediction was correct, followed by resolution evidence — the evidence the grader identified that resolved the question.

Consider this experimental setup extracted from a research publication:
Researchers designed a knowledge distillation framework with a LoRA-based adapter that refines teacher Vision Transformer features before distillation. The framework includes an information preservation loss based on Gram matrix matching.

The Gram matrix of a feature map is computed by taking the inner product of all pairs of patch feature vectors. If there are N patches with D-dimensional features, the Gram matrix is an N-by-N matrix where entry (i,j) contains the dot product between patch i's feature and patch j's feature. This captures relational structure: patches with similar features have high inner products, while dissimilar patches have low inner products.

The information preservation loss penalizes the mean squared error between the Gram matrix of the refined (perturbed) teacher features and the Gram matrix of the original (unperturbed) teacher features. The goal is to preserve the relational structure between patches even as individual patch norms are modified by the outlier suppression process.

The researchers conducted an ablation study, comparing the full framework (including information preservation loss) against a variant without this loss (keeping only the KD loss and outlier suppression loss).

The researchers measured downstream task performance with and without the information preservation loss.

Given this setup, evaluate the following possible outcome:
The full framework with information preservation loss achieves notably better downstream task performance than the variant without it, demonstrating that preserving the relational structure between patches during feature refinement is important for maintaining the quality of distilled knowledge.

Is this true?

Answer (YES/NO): YES